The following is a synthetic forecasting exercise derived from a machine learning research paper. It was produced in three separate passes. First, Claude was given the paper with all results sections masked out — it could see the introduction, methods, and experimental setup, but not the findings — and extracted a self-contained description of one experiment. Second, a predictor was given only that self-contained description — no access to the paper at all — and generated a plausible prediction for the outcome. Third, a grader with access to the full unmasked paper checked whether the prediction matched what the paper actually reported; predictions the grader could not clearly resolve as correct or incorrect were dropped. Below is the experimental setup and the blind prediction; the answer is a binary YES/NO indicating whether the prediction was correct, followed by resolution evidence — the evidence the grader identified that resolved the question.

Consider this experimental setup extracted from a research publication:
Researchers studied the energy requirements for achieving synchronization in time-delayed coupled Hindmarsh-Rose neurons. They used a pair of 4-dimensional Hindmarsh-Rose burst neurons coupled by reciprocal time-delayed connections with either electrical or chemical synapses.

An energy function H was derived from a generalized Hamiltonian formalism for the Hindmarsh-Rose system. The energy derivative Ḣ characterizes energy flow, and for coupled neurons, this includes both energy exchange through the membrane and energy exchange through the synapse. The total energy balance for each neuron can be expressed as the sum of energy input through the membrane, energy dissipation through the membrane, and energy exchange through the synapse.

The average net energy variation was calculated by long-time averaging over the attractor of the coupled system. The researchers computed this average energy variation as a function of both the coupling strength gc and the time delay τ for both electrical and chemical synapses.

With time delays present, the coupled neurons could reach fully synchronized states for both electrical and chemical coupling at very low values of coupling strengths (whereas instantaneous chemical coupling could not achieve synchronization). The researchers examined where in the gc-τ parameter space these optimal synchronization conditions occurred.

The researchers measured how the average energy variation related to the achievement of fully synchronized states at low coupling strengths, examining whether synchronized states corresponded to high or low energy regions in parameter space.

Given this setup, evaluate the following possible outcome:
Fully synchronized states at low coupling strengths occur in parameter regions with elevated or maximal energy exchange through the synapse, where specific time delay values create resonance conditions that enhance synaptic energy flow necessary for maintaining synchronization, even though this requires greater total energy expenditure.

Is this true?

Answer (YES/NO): NO